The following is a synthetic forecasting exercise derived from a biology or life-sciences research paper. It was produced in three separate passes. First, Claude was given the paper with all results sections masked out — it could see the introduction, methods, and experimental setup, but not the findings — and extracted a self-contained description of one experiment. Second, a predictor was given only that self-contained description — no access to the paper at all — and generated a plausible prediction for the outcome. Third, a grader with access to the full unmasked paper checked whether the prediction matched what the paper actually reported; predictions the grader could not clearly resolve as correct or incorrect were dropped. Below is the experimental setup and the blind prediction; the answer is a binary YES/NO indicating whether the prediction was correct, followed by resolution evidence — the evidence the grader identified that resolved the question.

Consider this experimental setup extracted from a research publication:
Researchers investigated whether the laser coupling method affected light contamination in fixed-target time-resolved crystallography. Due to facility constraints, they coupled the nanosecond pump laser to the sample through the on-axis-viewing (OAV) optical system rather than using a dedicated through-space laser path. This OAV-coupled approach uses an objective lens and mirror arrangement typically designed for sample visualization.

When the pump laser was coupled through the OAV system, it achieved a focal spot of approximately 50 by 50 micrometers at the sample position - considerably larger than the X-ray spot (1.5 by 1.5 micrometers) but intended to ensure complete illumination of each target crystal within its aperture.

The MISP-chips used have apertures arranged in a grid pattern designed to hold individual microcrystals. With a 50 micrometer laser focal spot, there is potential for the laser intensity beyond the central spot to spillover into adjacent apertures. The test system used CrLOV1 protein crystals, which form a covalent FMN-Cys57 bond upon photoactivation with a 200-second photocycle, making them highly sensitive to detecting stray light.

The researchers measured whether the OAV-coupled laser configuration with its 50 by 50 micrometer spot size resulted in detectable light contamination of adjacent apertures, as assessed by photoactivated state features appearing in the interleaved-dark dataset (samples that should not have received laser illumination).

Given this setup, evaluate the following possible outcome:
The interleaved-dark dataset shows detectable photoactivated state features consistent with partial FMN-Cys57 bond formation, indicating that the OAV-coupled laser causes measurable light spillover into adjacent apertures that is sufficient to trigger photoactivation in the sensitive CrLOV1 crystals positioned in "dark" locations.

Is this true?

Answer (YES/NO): YES